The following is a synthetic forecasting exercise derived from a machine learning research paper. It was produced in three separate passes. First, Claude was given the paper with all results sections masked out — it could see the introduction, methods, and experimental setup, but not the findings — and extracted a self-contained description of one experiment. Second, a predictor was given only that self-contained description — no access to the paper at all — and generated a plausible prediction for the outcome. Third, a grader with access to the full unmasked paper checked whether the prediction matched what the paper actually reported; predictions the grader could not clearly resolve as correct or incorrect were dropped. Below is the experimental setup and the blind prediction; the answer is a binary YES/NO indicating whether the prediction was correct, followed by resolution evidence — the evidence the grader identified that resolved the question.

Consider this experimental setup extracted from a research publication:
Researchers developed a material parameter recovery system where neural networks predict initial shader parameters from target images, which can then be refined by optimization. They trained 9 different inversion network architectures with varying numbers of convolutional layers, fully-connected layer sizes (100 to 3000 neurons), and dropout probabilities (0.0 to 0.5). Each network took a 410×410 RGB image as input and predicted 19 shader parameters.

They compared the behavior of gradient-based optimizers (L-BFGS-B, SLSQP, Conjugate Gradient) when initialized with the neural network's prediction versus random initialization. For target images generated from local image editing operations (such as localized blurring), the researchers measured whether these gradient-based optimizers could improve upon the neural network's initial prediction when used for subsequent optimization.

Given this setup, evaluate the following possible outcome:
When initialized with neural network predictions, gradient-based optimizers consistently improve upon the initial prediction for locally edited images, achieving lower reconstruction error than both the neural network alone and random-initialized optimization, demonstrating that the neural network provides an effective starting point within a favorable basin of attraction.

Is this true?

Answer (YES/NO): NO